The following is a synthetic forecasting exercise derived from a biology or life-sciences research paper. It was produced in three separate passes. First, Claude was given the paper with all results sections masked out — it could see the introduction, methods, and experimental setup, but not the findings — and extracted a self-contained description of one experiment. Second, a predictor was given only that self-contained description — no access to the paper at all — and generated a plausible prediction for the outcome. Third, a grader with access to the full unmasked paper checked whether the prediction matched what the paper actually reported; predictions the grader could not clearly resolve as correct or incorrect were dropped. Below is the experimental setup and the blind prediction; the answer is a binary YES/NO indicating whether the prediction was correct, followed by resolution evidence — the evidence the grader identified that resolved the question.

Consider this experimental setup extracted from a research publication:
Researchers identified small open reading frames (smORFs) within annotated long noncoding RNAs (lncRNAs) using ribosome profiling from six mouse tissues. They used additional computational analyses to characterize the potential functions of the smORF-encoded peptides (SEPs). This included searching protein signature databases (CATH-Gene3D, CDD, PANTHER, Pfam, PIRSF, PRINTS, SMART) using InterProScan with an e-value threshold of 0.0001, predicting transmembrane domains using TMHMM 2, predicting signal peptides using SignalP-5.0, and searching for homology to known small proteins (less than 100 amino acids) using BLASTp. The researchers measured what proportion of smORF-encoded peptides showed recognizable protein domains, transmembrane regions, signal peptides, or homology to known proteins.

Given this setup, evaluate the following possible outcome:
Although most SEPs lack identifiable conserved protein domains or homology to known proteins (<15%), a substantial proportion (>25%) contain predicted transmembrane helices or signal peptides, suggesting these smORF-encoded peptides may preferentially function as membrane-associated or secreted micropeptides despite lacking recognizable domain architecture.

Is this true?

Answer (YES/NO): NO